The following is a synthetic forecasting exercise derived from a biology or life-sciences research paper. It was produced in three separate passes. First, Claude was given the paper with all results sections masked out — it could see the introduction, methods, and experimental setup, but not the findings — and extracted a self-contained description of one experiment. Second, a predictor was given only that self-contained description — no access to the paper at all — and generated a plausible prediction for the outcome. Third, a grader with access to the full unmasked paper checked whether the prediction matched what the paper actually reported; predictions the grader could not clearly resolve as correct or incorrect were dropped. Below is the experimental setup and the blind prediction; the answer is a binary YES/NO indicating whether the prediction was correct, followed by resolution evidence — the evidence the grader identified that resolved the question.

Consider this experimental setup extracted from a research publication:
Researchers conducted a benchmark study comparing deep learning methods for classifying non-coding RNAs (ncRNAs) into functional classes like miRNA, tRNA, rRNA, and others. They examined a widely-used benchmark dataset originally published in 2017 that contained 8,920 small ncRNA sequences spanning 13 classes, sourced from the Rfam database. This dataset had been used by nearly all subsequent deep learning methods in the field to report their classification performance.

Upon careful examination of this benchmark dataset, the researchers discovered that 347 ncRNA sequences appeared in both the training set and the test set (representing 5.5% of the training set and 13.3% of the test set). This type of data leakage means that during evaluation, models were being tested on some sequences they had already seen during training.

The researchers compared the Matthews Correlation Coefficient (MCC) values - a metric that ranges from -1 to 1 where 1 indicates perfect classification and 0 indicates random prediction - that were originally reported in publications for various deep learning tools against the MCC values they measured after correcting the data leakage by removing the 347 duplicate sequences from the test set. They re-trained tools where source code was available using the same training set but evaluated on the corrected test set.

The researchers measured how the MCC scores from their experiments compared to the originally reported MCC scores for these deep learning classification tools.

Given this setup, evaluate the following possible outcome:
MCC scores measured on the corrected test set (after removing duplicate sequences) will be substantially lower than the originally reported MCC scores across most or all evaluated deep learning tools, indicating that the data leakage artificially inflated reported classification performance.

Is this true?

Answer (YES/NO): YES